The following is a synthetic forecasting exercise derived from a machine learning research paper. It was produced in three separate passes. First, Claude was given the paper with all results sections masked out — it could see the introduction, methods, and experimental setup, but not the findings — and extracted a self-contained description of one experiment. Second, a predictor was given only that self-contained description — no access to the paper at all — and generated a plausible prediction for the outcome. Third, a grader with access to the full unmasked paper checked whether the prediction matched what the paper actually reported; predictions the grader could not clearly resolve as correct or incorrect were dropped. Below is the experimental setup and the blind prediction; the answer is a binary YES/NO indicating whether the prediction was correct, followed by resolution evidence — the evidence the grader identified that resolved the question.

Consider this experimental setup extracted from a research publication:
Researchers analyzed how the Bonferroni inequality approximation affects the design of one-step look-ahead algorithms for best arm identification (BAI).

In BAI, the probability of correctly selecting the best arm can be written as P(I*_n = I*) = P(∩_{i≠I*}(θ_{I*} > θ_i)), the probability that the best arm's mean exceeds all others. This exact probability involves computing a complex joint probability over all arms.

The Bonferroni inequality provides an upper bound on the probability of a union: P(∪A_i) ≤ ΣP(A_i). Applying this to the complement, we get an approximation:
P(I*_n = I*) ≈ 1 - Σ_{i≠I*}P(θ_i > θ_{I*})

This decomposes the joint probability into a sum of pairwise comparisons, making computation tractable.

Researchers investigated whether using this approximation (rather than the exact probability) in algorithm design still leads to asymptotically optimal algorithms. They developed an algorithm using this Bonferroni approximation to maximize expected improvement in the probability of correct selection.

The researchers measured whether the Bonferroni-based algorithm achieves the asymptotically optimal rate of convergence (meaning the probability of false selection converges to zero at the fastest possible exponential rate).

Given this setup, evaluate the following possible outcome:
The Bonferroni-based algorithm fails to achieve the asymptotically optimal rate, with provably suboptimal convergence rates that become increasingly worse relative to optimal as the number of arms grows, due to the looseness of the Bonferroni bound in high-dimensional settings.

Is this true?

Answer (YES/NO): NO